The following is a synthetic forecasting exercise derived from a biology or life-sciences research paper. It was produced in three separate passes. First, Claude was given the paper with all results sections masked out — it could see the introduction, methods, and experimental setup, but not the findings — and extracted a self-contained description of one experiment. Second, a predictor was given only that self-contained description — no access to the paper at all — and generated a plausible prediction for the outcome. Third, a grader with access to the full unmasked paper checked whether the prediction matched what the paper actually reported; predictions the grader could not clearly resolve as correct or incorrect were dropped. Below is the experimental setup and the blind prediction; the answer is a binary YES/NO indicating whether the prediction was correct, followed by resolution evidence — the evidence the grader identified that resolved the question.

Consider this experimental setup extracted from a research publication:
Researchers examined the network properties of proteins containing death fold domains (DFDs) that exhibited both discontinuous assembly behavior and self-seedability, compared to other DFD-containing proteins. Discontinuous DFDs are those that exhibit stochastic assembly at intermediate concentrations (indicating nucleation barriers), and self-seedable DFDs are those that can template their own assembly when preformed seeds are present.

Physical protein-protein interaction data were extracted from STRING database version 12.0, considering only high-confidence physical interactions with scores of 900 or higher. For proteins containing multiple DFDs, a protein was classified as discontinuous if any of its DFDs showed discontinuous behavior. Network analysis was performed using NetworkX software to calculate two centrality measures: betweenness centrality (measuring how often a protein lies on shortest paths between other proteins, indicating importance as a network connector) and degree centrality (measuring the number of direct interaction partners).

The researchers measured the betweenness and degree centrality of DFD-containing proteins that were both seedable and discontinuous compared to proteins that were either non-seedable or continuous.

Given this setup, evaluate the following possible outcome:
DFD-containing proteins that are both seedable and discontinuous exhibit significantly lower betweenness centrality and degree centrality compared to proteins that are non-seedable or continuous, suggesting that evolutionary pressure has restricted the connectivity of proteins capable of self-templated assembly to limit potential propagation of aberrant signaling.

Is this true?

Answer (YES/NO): NO